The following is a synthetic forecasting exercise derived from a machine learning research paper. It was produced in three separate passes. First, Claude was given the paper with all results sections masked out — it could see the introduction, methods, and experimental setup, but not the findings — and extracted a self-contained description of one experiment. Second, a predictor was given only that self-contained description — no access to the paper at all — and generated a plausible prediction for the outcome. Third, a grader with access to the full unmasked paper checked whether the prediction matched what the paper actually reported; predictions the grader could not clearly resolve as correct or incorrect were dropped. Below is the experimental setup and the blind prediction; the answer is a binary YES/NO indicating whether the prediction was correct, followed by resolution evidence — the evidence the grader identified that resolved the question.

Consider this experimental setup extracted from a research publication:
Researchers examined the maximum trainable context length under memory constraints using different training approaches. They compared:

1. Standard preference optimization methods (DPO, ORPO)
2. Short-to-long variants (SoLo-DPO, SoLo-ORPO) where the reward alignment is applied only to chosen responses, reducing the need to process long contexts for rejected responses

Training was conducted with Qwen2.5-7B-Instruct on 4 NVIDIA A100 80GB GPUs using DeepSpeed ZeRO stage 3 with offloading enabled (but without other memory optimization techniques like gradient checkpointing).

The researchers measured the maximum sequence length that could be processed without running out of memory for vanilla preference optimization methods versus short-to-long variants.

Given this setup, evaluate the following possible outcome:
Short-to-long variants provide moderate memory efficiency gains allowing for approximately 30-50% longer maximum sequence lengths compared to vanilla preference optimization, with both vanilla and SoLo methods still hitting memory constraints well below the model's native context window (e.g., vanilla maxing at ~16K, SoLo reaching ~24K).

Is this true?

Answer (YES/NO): NO